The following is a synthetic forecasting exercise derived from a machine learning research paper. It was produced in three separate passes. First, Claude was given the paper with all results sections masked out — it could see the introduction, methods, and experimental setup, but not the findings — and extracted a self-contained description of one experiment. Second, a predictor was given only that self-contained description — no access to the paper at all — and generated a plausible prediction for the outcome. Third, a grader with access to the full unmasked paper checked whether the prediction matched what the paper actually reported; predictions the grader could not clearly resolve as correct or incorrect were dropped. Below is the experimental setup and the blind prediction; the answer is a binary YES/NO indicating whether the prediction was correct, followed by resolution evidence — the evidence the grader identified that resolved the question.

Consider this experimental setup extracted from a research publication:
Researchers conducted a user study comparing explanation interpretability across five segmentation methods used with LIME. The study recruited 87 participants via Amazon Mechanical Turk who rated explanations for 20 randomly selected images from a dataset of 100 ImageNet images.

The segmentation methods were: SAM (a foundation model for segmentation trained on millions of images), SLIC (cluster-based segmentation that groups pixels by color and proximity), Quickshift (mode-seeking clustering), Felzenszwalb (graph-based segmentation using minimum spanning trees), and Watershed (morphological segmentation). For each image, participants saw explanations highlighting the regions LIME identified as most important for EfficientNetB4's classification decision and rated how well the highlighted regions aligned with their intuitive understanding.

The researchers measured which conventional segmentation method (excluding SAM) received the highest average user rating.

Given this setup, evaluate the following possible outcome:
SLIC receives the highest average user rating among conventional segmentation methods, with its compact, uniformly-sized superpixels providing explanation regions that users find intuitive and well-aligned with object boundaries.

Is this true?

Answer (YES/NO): NO